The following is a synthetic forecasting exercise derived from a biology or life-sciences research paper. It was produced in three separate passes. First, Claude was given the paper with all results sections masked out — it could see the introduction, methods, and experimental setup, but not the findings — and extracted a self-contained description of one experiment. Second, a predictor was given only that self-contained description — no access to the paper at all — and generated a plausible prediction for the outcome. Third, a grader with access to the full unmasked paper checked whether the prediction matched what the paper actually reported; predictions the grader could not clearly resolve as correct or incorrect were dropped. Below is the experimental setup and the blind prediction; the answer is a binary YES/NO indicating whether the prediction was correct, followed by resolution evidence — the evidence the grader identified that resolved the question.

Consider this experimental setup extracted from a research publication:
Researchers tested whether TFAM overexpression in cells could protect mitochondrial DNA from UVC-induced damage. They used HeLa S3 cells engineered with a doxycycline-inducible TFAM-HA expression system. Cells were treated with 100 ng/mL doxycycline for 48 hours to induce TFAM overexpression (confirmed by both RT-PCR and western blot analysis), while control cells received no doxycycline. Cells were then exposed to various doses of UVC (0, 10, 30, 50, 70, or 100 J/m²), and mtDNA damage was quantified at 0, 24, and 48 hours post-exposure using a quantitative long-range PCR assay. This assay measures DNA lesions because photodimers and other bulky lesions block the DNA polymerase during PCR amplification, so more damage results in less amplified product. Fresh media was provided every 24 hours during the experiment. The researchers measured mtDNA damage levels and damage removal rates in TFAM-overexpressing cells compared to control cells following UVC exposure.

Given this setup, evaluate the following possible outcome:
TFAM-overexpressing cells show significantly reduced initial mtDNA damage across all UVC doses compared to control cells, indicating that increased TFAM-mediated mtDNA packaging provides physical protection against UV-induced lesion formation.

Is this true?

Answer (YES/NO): NO